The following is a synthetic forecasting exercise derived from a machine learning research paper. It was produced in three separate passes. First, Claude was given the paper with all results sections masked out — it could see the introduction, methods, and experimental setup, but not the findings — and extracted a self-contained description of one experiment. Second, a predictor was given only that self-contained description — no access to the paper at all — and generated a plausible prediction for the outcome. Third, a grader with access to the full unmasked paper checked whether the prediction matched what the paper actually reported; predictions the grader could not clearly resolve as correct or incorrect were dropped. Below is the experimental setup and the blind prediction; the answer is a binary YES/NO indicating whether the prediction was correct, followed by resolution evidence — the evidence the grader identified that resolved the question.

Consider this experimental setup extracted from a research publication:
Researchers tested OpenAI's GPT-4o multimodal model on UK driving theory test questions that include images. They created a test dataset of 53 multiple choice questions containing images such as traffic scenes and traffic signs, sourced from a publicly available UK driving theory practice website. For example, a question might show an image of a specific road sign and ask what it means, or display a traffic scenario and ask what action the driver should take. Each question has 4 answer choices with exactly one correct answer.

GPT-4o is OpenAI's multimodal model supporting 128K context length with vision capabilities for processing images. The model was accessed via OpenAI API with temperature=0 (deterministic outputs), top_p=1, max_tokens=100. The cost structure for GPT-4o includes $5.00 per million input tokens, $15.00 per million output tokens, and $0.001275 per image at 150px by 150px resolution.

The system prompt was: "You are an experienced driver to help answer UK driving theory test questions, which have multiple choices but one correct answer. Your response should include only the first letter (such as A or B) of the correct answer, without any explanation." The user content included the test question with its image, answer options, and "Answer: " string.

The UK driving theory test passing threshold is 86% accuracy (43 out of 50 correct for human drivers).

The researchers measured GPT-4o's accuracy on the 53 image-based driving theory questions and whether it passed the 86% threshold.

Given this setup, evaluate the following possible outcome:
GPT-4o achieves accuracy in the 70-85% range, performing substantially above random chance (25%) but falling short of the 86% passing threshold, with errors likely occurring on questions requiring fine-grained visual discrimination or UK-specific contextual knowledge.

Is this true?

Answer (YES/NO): NO